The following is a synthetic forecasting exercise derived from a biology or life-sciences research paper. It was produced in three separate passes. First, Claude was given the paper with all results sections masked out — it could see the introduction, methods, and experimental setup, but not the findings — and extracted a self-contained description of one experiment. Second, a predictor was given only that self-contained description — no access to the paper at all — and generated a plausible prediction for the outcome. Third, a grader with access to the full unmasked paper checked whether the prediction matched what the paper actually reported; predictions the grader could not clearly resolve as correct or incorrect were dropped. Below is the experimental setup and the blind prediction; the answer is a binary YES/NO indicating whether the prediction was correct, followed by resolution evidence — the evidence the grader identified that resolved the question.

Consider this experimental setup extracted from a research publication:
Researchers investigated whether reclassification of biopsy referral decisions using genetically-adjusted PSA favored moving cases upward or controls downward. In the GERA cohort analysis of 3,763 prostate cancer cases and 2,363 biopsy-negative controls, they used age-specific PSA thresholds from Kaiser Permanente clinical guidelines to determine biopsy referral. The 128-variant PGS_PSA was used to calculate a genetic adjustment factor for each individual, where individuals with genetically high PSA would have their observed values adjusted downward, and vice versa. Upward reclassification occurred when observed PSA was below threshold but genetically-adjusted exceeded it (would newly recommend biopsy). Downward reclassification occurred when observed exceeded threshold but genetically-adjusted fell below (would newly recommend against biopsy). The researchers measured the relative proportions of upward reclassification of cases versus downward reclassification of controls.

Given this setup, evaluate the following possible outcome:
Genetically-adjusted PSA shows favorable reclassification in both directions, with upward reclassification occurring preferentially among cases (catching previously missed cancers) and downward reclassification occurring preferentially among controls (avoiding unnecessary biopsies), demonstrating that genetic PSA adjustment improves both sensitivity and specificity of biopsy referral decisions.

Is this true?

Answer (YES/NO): NO